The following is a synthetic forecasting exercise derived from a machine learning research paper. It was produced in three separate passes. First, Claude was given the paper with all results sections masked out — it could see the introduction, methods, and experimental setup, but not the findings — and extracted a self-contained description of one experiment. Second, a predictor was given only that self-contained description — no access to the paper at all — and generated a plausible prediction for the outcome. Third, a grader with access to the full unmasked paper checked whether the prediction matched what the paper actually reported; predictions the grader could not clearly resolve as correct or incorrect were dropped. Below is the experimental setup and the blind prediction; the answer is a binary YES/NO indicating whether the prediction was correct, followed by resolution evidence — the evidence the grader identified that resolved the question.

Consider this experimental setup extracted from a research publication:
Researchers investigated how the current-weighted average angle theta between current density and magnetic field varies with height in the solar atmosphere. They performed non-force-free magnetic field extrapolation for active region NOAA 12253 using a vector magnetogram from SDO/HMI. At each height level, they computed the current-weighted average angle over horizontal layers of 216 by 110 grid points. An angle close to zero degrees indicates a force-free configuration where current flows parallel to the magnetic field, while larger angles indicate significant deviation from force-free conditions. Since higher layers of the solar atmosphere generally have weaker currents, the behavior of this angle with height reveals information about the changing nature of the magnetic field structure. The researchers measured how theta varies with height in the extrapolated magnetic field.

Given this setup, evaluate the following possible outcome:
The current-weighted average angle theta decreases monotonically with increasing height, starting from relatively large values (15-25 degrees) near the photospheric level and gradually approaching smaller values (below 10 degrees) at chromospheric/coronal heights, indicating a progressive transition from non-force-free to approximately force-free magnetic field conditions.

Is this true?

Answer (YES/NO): NO